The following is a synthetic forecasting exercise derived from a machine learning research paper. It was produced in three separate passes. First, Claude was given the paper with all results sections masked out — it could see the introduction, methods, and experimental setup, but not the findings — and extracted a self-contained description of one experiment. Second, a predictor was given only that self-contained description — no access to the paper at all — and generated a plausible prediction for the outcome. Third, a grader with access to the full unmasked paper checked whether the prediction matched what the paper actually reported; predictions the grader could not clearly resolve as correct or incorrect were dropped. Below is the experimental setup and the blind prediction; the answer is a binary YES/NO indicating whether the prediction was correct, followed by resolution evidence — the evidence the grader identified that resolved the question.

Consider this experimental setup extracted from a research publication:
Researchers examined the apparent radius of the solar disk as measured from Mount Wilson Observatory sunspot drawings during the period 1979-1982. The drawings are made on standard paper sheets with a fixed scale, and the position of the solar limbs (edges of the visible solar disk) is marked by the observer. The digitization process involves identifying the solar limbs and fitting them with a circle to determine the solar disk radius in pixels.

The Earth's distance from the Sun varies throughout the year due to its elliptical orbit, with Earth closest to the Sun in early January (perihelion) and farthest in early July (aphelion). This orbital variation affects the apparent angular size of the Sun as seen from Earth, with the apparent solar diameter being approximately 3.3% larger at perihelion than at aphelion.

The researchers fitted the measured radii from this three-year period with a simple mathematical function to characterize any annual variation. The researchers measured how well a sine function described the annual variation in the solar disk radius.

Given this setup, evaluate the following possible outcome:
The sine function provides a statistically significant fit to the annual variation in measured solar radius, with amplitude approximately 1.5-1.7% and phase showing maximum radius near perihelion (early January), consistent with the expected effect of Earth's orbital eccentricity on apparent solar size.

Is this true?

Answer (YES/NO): YES